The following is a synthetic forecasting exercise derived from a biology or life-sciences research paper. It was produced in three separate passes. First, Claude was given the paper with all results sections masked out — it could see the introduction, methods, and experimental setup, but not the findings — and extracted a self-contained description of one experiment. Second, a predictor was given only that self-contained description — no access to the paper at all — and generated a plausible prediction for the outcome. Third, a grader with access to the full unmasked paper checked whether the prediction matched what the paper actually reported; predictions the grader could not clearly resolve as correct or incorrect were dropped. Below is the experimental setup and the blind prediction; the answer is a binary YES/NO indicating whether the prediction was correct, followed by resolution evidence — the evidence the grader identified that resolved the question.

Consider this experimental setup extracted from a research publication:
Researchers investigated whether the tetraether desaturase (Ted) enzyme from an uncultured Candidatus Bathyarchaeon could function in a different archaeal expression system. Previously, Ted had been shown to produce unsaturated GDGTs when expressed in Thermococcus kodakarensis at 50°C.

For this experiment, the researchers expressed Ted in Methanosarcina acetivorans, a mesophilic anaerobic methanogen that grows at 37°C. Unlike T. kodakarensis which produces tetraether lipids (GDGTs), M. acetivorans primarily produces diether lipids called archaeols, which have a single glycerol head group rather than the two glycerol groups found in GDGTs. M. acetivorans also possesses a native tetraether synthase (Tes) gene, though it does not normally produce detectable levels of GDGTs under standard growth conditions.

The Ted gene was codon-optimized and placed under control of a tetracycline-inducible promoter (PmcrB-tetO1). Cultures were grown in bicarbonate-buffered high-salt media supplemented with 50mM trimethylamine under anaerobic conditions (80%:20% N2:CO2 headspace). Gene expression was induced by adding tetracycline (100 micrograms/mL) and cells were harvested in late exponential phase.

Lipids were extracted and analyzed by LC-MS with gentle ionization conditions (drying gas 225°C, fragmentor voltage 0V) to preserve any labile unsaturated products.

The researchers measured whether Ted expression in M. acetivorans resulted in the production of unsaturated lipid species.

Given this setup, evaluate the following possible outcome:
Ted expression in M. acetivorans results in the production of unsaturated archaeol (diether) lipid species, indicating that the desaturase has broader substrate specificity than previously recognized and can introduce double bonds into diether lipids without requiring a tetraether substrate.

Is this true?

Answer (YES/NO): YES